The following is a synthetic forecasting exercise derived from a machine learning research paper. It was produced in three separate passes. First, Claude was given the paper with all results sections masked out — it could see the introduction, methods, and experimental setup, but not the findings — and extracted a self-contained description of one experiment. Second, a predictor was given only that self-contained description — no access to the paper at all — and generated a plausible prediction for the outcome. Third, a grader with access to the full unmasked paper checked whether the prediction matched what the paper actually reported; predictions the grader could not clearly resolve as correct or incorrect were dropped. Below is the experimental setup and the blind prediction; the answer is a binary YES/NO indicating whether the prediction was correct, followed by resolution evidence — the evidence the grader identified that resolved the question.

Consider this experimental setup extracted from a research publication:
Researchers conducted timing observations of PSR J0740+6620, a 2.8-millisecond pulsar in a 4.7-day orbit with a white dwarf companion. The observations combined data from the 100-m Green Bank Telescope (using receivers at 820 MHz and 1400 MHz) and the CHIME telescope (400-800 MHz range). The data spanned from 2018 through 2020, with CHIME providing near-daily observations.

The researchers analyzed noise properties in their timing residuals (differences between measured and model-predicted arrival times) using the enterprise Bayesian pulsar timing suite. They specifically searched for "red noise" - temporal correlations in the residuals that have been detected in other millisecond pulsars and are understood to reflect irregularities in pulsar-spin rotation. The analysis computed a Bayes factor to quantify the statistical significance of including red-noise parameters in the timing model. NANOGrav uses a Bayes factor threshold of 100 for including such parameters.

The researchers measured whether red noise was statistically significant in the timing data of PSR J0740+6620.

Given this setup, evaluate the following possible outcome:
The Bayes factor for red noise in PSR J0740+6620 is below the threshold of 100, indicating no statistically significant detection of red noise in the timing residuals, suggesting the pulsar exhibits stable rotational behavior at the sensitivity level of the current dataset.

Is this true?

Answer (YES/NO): YES